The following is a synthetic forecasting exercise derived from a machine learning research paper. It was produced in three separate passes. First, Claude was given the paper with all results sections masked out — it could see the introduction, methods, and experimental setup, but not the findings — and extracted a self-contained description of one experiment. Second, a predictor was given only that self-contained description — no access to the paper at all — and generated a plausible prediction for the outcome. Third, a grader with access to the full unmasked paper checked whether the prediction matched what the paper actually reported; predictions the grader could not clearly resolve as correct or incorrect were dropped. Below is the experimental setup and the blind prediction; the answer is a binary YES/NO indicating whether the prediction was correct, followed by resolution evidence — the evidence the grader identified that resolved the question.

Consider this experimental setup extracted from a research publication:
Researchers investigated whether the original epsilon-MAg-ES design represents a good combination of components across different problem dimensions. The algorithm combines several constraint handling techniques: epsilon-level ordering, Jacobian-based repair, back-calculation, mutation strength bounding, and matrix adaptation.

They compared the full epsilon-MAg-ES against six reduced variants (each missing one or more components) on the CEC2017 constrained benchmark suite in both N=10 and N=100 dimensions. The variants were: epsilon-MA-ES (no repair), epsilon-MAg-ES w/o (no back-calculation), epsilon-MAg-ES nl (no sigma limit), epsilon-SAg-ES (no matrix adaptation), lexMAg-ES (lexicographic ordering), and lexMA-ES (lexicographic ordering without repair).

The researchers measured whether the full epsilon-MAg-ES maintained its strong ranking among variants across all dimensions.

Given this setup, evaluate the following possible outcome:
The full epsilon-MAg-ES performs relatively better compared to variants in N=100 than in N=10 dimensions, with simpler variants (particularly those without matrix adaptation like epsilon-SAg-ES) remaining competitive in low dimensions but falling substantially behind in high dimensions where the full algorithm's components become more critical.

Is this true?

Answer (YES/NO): NO